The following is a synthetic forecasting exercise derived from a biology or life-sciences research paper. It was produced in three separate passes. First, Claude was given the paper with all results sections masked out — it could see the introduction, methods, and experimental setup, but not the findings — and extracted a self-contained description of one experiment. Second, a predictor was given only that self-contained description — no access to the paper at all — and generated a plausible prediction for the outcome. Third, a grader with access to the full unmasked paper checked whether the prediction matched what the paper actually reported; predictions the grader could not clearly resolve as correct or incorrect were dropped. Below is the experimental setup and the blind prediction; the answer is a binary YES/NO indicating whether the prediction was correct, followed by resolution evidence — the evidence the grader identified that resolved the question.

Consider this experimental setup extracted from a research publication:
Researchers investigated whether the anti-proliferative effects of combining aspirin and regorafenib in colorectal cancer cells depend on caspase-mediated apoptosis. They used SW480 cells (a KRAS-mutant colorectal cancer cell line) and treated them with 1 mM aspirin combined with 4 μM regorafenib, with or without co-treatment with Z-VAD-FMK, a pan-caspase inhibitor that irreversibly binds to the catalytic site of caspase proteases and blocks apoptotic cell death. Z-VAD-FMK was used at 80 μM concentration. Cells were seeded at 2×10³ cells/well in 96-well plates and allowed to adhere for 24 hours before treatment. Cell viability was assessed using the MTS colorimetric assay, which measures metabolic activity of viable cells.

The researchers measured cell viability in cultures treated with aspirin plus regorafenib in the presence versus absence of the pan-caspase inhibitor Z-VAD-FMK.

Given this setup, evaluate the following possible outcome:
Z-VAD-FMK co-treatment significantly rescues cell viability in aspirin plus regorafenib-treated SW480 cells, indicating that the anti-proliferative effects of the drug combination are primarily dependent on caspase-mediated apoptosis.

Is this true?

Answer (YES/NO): NO